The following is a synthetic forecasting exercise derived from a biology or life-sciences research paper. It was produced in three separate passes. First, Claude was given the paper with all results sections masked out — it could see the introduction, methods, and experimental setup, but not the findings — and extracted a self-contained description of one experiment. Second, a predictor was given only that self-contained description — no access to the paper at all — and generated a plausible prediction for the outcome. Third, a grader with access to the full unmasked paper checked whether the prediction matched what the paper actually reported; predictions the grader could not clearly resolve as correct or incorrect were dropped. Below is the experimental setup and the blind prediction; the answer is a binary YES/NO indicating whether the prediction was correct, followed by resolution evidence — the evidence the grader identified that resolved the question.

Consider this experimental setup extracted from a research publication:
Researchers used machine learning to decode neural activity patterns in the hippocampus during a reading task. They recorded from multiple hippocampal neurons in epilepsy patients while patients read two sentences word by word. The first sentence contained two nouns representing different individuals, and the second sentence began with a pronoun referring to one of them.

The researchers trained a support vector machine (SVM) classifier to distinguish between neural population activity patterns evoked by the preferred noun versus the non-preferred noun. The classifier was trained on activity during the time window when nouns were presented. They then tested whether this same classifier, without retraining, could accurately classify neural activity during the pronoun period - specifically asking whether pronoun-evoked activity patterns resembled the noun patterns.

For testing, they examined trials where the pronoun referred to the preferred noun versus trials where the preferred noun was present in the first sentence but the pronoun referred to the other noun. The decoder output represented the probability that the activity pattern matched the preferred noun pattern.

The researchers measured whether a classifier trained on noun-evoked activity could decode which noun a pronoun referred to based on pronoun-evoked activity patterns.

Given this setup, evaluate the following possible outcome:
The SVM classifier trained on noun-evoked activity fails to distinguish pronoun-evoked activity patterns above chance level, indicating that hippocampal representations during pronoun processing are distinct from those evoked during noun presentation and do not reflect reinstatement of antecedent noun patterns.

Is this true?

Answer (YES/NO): NO